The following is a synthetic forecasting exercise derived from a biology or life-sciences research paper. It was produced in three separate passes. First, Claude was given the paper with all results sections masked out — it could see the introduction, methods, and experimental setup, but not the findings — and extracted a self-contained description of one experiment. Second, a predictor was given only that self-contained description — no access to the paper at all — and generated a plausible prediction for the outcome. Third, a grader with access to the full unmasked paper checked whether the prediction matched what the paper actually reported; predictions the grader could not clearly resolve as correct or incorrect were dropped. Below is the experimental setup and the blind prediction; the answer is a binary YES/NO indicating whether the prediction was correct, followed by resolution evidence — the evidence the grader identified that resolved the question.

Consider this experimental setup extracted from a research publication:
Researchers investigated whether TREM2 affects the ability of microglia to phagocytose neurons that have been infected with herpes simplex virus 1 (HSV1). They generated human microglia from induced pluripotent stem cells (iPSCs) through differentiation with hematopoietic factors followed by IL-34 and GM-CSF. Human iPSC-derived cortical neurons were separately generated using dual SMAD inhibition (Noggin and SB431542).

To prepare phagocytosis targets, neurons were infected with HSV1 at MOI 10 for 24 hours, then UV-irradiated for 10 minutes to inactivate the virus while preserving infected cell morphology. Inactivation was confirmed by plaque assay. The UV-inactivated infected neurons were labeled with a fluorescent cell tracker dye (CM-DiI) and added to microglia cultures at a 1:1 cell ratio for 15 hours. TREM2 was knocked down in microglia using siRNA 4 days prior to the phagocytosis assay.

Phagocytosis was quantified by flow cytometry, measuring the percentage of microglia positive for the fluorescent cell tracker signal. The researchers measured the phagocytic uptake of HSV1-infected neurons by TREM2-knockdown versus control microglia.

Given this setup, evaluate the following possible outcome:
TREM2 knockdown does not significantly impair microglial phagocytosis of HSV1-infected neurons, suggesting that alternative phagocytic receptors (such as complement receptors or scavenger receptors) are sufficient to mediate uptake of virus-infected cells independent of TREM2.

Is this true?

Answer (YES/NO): NO